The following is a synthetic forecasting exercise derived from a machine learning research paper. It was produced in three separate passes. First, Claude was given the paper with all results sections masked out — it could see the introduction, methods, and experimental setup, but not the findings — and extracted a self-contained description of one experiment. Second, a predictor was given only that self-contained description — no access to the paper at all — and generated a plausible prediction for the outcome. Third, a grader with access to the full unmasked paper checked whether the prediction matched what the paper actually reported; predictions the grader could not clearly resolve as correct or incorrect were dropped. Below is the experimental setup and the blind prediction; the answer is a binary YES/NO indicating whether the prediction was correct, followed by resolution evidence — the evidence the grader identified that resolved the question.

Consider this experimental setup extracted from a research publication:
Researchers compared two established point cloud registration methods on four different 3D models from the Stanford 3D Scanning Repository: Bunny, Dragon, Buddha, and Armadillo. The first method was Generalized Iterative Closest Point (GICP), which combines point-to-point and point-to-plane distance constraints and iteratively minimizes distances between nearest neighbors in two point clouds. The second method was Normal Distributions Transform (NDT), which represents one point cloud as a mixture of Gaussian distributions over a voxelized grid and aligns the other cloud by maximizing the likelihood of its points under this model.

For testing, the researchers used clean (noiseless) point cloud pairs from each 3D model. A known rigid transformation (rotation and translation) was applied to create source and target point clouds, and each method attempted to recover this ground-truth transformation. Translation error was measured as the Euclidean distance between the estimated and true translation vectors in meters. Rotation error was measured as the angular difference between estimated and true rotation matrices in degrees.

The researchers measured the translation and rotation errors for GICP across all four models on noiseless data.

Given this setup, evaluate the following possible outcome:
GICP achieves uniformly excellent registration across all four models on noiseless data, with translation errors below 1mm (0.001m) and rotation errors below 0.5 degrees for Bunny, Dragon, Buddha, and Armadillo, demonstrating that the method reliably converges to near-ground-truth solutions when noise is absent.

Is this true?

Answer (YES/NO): NO